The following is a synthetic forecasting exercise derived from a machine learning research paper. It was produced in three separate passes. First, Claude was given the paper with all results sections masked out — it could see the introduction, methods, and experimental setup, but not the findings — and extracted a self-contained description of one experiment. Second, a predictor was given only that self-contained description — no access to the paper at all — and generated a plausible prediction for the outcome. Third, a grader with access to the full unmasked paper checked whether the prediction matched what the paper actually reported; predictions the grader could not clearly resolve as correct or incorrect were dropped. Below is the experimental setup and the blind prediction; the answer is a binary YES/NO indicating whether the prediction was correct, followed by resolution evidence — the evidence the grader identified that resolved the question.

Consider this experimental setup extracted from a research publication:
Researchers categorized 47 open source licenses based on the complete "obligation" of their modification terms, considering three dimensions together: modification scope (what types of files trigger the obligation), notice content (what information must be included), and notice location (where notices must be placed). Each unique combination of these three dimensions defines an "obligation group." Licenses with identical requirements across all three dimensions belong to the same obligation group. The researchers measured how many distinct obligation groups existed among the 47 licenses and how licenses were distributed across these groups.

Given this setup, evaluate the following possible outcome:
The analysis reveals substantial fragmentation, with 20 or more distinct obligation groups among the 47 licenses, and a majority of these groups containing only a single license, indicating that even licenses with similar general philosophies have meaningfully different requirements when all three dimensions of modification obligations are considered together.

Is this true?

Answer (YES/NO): YES